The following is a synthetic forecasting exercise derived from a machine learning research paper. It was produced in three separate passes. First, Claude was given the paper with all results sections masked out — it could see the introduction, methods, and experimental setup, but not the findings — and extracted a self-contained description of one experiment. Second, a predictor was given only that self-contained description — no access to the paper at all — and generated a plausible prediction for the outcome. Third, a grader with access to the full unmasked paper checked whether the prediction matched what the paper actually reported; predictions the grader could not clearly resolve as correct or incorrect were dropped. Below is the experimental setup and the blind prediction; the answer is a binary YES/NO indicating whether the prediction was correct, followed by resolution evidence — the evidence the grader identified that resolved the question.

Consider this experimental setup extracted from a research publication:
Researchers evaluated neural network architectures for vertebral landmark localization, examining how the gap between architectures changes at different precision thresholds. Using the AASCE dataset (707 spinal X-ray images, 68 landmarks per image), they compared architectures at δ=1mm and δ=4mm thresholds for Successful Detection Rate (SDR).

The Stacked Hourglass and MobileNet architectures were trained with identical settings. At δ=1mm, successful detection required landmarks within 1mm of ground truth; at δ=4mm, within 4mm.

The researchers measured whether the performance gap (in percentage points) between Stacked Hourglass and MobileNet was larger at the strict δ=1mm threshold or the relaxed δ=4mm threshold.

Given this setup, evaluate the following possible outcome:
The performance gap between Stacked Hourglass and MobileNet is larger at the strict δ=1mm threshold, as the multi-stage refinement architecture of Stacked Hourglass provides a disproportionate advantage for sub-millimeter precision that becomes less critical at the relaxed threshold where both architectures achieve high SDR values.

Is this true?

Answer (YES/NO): NO